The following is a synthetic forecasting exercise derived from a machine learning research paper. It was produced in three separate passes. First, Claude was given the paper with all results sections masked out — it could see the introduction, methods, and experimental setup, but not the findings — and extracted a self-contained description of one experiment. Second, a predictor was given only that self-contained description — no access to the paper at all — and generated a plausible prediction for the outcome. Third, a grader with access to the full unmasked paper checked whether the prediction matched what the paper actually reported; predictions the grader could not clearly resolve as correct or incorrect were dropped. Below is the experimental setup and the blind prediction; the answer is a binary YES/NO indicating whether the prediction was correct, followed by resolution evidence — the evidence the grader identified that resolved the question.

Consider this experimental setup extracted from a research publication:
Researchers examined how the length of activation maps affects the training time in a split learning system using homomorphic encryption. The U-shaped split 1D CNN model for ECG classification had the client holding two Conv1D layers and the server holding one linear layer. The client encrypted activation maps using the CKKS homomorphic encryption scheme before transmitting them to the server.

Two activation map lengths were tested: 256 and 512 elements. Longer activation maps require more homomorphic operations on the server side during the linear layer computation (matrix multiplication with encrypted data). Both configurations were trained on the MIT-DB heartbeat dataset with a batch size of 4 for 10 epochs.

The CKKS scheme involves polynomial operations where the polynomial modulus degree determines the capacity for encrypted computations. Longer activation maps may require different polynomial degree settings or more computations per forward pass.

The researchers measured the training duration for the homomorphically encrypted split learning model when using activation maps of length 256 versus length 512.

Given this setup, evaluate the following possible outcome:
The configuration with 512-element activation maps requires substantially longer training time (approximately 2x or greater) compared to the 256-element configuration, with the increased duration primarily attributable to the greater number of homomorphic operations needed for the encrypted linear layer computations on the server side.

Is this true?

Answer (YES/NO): YES